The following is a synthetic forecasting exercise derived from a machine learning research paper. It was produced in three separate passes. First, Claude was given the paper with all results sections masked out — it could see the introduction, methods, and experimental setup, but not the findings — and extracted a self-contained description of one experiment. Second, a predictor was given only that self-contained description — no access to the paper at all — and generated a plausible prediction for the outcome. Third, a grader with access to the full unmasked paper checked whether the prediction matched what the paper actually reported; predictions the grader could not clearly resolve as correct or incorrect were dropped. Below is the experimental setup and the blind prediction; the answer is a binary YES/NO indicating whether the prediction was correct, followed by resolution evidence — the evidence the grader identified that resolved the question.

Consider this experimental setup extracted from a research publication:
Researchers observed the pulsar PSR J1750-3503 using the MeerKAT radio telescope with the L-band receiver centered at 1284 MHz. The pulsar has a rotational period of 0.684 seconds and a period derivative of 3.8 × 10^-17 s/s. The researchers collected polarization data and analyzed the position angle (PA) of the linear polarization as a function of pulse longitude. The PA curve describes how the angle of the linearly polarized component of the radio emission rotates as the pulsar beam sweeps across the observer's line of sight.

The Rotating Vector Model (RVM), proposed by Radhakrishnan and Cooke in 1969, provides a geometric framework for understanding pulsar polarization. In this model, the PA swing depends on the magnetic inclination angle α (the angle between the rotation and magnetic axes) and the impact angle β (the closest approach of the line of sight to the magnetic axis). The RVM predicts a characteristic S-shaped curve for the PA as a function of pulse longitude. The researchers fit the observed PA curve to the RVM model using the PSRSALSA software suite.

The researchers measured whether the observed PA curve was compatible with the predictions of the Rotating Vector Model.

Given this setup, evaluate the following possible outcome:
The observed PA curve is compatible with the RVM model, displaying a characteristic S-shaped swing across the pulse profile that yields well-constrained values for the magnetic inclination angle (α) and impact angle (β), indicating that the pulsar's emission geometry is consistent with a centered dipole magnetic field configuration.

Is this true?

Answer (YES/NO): NO